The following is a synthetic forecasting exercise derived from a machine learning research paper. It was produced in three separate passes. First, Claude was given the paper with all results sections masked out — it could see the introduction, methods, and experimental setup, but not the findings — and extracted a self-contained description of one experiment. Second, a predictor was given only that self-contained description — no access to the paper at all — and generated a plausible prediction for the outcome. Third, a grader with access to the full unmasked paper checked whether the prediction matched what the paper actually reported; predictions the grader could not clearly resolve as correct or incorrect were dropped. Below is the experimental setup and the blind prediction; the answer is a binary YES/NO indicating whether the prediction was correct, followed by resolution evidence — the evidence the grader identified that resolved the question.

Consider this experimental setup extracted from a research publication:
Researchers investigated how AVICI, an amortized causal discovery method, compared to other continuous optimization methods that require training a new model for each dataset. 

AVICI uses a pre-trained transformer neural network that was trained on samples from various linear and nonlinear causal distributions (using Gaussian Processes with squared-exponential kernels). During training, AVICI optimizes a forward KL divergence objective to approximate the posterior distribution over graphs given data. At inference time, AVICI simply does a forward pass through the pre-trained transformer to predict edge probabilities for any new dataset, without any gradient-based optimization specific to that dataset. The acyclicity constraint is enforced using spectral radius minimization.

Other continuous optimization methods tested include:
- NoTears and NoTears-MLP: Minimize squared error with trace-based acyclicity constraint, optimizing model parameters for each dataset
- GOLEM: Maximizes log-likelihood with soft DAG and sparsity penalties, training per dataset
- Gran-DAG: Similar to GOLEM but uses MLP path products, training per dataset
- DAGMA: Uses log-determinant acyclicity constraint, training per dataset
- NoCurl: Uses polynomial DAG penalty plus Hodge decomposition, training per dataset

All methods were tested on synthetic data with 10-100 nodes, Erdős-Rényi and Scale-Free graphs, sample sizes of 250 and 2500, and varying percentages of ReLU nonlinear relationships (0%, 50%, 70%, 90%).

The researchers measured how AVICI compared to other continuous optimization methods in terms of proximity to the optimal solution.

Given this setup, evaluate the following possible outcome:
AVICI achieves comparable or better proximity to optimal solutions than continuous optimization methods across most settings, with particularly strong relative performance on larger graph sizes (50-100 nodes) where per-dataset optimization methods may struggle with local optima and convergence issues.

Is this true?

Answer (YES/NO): NO